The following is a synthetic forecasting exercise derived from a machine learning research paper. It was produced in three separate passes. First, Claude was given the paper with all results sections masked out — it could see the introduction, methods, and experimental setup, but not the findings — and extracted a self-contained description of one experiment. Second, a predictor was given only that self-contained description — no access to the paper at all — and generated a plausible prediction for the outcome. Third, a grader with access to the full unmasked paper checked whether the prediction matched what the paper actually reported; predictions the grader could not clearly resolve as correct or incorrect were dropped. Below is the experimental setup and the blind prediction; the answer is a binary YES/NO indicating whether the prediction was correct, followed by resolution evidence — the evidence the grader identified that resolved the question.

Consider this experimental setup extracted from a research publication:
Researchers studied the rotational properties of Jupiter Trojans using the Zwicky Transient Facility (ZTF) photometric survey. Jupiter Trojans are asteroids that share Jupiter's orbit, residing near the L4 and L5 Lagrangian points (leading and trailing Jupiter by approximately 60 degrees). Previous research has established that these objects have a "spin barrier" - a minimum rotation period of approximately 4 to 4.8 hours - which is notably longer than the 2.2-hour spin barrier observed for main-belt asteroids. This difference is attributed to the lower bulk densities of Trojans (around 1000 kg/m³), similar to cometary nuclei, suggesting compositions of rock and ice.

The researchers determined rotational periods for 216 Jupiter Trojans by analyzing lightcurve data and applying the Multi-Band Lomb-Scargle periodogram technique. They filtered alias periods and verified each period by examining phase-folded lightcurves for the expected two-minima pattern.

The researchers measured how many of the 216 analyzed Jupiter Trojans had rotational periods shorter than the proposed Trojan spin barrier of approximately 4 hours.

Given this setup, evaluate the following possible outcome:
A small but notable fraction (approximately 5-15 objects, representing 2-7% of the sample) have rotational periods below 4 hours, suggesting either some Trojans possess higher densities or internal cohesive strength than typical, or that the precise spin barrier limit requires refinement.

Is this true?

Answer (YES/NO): NO